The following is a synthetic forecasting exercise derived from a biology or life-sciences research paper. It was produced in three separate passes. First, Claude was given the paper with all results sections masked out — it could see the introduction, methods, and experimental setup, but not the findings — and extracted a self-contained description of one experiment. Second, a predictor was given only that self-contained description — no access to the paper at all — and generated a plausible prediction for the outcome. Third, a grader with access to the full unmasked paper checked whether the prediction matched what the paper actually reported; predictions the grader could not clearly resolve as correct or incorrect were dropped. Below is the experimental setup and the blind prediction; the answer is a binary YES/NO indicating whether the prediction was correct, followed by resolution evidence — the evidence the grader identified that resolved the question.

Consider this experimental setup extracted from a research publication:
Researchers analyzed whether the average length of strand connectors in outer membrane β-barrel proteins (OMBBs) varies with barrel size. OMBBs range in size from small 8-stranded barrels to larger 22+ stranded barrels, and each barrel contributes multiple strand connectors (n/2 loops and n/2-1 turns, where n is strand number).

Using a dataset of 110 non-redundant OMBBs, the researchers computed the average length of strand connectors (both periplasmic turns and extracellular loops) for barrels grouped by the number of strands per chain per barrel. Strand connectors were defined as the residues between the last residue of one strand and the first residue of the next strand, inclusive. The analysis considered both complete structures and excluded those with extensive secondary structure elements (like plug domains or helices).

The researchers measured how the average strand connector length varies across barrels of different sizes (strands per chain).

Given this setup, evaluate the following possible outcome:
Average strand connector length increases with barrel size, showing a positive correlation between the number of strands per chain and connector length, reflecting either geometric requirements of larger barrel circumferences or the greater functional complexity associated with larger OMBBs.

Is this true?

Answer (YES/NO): NO